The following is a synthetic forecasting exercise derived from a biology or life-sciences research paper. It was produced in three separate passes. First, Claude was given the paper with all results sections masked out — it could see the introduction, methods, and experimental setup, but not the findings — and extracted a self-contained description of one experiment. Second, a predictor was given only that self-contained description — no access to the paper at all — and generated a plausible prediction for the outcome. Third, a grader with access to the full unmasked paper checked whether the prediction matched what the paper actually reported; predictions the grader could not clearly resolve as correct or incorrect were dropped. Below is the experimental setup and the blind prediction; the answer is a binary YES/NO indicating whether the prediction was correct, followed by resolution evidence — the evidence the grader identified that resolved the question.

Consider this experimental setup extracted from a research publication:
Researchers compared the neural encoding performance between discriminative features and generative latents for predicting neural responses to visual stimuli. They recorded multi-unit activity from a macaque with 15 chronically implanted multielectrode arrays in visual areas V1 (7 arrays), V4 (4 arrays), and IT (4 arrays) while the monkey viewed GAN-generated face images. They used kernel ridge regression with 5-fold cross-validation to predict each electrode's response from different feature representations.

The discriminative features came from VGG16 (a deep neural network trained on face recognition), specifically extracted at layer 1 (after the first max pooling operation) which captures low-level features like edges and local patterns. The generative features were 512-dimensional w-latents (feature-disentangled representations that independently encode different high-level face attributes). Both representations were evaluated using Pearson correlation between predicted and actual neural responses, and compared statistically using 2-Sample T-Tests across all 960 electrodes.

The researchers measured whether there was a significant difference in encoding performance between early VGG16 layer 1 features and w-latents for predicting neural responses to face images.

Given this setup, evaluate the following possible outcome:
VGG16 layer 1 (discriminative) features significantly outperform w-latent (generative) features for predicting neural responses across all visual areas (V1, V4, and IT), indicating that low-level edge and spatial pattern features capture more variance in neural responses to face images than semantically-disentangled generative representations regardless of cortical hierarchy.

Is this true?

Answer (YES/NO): NO